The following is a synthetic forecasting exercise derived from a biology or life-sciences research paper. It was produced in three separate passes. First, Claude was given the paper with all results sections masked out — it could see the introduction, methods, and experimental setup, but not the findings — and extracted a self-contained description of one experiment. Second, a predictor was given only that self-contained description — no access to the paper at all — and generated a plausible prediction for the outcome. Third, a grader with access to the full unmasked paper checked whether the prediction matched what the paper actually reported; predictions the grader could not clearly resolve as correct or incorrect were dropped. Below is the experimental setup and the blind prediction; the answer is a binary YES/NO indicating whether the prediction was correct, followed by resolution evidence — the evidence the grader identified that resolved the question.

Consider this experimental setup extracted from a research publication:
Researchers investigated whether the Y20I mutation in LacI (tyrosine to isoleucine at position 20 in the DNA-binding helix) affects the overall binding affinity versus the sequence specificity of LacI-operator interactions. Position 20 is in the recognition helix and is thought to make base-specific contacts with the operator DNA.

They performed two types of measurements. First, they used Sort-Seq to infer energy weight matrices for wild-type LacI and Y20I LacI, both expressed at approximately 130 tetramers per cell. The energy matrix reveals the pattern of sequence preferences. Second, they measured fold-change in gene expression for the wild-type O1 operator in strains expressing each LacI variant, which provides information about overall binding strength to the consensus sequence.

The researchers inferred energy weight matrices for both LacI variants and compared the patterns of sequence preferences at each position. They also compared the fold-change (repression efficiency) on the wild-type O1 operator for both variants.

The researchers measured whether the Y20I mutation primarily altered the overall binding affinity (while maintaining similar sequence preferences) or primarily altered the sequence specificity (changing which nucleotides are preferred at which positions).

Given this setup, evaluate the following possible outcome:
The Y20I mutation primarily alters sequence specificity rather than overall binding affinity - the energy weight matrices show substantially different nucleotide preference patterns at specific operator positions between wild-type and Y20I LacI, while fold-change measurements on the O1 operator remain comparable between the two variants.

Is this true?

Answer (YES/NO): NO